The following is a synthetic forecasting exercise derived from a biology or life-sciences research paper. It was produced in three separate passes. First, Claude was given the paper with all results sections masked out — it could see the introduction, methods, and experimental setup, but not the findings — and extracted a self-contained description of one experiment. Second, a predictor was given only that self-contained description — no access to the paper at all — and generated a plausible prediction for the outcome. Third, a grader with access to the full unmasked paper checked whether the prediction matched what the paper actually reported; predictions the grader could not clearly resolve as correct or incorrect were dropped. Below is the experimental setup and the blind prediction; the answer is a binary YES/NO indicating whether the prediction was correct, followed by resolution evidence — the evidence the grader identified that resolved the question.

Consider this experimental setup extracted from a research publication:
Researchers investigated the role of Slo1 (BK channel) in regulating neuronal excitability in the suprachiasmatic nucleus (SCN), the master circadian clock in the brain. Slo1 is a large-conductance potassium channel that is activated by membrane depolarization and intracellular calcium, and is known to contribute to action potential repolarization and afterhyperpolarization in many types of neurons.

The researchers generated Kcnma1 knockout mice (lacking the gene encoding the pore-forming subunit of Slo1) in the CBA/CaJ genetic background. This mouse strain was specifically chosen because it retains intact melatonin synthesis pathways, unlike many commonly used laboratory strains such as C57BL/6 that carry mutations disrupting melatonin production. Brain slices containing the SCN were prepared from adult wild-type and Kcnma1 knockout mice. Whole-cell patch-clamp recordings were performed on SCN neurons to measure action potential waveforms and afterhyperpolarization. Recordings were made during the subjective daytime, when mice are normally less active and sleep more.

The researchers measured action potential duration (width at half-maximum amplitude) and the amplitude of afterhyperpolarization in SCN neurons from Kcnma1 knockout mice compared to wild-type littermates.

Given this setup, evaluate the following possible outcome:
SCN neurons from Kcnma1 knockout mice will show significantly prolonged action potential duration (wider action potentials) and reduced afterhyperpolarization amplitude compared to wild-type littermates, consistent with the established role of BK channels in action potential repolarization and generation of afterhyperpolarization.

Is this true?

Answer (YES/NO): YES